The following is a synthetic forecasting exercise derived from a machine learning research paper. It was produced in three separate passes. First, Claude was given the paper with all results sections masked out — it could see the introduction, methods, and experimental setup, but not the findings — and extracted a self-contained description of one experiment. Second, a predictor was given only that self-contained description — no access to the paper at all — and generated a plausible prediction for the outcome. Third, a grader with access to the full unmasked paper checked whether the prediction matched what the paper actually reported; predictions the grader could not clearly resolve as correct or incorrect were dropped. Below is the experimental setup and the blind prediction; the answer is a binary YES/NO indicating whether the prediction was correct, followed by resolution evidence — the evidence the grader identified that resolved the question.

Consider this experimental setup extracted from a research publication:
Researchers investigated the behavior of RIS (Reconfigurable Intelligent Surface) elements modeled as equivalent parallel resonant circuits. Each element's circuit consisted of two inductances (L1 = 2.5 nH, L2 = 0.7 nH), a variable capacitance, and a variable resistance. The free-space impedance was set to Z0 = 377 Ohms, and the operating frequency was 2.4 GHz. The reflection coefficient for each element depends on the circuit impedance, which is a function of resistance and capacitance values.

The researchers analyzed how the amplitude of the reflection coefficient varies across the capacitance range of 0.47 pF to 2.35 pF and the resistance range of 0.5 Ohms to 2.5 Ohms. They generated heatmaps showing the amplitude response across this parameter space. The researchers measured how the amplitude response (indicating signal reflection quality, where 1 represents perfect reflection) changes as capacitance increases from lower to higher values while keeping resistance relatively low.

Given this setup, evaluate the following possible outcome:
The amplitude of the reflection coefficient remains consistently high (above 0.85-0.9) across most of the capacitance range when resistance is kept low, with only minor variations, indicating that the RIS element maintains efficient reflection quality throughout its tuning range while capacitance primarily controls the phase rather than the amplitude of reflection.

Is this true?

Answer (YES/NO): NO